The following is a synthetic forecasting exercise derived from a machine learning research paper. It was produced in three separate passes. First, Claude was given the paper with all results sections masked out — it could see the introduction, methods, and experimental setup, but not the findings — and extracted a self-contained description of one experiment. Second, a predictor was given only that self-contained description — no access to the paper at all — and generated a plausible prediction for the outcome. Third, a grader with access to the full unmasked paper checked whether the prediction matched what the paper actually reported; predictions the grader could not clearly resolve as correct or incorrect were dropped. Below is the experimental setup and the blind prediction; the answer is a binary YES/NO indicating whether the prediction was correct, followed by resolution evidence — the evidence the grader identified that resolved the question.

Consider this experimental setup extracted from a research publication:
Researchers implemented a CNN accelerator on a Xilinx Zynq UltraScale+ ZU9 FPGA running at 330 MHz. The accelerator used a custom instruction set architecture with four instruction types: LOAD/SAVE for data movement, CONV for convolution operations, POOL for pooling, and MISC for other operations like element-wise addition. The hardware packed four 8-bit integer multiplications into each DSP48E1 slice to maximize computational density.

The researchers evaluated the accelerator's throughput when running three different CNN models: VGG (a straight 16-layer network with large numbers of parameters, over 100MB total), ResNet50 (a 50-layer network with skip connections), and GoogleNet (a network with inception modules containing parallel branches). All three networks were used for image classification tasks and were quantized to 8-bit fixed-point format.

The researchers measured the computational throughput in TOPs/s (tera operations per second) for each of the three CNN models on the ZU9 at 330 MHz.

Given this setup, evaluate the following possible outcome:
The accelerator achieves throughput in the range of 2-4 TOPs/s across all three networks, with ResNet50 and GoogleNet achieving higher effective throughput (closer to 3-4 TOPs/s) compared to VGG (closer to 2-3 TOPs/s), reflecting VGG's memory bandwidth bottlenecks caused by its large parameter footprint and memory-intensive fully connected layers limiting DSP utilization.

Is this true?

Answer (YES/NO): NO